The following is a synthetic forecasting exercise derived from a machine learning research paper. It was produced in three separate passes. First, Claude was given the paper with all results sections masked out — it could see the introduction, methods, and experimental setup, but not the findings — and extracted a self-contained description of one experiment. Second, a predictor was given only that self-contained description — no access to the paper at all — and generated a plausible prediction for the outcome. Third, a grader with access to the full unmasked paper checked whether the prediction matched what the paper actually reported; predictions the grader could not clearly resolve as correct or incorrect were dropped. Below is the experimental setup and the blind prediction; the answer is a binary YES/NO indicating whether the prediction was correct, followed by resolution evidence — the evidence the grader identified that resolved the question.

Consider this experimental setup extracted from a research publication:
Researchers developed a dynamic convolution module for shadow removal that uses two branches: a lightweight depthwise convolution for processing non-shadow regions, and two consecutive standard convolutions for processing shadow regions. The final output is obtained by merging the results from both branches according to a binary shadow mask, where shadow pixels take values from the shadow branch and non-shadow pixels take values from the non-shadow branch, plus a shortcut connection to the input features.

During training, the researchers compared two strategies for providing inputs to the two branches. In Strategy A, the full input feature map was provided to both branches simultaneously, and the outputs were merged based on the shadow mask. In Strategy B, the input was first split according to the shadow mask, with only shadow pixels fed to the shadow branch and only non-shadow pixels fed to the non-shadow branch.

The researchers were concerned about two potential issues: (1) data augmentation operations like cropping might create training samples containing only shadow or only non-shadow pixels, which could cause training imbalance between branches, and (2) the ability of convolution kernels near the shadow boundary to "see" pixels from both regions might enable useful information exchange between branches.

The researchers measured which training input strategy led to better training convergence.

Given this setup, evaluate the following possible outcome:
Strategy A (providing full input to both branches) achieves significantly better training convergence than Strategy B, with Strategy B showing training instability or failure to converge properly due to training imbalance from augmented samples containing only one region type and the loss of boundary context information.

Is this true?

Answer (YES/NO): NO